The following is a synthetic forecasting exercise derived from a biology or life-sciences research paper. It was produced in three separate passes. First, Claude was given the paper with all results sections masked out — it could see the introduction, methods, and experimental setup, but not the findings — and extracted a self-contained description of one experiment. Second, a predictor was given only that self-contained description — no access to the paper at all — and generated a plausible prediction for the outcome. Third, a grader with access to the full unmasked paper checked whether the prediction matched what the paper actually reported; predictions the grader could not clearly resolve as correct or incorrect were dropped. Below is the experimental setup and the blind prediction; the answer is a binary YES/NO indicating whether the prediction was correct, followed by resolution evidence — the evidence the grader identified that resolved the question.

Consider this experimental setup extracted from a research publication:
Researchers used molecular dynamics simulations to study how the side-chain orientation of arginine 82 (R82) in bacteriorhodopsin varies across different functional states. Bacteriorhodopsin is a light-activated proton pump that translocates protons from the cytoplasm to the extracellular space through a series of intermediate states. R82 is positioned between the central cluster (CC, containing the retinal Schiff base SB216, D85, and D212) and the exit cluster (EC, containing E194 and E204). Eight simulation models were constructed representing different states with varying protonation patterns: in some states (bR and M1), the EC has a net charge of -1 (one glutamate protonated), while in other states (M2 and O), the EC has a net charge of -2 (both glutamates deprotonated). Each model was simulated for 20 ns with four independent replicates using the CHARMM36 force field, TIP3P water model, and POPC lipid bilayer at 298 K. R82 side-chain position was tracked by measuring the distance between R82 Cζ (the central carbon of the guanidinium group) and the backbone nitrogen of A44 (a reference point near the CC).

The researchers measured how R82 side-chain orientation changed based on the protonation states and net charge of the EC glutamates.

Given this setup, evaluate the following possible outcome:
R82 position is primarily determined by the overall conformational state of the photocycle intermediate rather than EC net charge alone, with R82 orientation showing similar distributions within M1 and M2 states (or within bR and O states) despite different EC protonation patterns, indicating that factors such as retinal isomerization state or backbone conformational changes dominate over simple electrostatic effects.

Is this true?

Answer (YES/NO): NO